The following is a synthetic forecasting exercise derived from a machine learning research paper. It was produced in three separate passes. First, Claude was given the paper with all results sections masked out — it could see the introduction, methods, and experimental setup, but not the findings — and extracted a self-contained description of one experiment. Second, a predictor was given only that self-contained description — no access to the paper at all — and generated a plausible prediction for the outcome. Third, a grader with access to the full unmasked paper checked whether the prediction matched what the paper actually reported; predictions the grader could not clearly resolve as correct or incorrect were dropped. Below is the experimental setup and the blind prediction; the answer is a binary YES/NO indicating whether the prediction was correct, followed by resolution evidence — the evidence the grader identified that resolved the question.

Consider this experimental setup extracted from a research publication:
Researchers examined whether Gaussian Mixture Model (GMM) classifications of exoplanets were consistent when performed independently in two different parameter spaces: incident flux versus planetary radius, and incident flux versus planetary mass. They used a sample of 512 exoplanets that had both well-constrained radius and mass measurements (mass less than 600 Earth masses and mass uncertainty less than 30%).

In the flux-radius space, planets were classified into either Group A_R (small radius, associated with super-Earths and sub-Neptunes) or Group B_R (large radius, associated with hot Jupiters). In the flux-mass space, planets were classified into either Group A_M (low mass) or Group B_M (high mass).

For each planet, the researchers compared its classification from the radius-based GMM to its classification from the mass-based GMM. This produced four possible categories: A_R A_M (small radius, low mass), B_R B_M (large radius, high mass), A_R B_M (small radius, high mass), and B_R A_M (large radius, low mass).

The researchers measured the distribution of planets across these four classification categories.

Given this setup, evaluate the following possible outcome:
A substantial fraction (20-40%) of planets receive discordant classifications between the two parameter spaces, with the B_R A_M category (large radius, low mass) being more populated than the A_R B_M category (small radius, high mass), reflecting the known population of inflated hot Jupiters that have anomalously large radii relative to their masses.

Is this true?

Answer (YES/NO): NO